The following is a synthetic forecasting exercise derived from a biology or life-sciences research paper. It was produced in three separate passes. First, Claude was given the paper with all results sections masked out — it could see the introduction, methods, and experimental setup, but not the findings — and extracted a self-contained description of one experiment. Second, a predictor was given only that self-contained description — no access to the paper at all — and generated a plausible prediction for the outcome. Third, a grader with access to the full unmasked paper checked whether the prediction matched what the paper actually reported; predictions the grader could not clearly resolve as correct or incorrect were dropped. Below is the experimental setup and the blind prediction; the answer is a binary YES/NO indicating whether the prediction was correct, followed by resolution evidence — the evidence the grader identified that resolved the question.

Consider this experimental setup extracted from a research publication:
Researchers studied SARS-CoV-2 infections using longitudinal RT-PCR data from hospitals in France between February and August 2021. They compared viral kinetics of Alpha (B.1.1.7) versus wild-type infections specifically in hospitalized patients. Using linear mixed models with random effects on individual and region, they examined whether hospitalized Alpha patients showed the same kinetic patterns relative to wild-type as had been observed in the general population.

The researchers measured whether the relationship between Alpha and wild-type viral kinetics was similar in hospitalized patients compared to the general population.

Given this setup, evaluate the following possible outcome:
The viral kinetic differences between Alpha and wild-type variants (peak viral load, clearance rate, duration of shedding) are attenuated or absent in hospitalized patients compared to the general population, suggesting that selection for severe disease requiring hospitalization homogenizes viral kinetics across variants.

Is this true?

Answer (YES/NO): NO